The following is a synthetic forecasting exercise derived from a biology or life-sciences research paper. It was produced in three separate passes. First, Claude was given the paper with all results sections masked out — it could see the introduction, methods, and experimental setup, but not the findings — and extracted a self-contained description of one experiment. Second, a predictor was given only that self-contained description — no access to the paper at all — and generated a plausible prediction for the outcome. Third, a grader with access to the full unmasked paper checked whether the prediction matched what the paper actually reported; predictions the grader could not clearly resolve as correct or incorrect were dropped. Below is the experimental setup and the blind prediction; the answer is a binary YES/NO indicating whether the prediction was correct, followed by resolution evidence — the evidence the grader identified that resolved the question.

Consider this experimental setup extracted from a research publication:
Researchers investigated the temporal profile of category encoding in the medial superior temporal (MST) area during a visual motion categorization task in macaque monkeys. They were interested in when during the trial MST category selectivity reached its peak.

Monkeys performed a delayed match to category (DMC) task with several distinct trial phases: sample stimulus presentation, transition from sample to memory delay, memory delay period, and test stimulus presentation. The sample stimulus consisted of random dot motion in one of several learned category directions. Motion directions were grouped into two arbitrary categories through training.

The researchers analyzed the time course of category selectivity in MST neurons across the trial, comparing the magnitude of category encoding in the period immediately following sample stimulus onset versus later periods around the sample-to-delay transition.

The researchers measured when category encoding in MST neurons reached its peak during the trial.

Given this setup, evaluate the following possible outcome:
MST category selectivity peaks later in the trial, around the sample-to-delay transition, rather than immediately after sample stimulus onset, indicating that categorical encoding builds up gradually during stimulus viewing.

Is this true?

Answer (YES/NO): YES